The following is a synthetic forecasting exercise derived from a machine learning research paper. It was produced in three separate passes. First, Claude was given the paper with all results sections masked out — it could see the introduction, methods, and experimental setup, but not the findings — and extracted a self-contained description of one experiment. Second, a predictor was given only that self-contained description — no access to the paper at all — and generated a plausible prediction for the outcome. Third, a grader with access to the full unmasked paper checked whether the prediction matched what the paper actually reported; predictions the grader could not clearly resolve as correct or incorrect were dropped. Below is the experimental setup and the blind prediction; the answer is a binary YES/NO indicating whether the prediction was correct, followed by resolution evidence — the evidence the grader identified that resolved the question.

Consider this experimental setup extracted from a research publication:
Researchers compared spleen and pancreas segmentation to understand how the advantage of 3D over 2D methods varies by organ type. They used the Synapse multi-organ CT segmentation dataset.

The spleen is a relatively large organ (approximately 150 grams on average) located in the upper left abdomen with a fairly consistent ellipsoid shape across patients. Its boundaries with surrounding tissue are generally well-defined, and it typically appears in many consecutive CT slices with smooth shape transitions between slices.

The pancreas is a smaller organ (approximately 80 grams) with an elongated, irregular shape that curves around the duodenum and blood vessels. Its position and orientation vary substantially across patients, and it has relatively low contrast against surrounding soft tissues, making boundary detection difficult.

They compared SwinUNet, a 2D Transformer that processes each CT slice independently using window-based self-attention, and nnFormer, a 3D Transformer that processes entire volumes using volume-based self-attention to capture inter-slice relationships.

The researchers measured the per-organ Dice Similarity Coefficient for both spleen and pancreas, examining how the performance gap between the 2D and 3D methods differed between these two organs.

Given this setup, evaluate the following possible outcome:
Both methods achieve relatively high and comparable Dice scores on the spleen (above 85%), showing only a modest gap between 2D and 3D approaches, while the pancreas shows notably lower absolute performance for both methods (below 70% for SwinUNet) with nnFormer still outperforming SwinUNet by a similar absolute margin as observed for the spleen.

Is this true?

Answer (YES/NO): NO